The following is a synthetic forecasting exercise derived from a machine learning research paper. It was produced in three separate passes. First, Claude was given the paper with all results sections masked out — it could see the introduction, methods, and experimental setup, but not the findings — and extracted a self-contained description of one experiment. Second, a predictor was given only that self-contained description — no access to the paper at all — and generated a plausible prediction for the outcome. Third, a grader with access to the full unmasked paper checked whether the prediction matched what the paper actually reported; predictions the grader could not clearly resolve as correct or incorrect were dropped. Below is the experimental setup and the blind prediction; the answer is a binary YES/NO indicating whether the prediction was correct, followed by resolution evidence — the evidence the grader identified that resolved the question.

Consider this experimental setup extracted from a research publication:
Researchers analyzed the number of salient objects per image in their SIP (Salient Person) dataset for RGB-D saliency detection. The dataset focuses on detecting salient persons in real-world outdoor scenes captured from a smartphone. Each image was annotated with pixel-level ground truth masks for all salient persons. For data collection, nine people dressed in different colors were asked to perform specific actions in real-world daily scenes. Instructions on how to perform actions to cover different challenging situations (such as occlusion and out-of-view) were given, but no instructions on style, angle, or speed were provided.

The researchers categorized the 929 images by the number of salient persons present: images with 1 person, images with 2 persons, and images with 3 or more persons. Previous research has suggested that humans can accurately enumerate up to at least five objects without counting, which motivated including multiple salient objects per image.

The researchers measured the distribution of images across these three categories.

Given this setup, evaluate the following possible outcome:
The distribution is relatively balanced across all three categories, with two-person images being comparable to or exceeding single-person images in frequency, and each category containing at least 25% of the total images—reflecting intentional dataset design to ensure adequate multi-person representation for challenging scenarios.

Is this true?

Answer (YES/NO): NO